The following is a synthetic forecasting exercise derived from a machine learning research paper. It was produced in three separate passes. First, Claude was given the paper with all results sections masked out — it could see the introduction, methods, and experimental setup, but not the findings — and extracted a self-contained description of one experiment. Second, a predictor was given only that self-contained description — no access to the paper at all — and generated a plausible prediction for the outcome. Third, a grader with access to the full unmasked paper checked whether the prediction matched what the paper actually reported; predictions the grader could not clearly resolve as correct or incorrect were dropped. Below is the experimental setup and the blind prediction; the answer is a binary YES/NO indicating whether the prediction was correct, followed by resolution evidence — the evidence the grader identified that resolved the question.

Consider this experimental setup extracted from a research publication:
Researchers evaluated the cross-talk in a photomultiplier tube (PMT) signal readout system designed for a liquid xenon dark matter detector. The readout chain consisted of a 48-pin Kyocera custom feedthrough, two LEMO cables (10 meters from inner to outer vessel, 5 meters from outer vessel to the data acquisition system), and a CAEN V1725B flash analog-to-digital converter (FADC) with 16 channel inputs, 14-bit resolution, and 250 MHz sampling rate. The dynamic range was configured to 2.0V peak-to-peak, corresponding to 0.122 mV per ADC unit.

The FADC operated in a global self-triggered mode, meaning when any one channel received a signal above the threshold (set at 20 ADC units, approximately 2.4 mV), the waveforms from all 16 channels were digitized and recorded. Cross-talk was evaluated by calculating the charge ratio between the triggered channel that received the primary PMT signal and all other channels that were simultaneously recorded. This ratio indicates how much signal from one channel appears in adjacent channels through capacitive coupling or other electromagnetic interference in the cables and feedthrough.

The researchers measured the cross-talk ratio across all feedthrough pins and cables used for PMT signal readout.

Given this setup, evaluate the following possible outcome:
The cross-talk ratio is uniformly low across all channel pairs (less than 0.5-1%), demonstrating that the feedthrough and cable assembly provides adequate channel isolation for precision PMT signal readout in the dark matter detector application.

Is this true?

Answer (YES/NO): YES